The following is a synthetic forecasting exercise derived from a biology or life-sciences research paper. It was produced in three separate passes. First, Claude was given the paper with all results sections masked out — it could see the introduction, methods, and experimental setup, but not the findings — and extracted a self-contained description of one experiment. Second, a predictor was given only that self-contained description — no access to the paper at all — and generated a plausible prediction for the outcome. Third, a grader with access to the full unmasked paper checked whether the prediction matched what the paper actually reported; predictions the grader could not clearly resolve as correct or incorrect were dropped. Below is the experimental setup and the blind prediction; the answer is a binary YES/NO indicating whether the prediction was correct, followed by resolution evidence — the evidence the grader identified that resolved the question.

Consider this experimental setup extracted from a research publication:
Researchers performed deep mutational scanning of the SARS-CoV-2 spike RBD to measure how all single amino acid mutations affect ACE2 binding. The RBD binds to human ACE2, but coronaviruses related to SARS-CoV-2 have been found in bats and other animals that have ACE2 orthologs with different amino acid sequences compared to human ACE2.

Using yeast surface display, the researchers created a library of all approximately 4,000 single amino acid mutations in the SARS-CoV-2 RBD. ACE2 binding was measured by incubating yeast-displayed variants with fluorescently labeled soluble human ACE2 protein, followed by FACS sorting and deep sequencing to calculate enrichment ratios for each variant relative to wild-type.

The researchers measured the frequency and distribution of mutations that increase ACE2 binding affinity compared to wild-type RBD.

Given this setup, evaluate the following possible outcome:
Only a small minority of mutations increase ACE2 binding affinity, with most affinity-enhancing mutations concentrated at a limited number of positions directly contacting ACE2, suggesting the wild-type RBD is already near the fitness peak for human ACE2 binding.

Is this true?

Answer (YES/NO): NO